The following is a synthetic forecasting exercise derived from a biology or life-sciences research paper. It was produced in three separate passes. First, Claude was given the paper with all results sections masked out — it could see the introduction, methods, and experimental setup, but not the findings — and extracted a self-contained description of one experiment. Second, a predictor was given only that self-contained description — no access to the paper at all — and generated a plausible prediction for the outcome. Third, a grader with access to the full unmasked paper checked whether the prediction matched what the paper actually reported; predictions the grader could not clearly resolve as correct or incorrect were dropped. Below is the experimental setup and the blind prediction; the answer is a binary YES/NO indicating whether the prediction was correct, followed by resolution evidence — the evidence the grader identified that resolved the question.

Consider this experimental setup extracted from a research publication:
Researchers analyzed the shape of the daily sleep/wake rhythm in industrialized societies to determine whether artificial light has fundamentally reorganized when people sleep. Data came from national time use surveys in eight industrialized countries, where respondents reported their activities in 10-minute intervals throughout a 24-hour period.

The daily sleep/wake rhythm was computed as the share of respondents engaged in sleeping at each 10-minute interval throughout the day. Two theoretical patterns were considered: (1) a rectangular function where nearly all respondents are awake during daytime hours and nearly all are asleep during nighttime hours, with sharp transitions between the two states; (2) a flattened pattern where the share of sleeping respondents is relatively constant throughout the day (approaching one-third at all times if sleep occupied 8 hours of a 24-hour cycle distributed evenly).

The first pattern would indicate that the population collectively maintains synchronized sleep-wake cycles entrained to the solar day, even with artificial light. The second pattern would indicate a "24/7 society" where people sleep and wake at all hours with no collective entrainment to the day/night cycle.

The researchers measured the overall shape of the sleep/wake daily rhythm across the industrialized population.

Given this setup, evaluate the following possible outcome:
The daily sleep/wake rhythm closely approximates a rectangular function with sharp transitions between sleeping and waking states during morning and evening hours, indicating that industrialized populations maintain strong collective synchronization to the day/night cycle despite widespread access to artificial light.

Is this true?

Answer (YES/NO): YES